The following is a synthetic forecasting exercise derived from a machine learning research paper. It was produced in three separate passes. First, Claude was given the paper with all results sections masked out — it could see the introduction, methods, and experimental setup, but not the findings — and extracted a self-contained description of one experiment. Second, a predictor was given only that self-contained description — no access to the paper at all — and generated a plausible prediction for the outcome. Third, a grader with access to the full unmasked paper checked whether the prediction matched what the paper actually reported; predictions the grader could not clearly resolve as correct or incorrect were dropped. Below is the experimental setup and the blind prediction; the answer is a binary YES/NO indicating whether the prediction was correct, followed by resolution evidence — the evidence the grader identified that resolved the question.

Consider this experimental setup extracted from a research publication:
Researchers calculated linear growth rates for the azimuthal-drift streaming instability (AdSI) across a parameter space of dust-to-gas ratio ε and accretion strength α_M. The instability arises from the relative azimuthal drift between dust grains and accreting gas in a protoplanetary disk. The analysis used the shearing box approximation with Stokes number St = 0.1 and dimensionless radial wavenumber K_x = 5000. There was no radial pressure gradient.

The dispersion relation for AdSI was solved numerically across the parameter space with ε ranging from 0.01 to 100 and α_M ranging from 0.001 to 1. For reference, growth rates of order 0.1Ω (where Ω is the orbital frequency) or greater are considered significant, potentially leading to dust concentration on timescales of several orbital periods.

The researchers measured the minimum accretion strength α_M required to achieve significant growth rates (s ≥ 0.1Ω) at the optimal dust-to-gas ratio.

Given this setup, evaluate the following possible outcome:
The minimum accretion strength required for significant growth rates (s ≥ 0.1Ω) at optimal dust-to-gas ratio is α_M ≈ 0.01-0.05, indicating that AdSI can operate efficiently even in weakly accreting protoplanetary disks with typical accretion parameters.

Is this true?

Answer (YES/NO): YES